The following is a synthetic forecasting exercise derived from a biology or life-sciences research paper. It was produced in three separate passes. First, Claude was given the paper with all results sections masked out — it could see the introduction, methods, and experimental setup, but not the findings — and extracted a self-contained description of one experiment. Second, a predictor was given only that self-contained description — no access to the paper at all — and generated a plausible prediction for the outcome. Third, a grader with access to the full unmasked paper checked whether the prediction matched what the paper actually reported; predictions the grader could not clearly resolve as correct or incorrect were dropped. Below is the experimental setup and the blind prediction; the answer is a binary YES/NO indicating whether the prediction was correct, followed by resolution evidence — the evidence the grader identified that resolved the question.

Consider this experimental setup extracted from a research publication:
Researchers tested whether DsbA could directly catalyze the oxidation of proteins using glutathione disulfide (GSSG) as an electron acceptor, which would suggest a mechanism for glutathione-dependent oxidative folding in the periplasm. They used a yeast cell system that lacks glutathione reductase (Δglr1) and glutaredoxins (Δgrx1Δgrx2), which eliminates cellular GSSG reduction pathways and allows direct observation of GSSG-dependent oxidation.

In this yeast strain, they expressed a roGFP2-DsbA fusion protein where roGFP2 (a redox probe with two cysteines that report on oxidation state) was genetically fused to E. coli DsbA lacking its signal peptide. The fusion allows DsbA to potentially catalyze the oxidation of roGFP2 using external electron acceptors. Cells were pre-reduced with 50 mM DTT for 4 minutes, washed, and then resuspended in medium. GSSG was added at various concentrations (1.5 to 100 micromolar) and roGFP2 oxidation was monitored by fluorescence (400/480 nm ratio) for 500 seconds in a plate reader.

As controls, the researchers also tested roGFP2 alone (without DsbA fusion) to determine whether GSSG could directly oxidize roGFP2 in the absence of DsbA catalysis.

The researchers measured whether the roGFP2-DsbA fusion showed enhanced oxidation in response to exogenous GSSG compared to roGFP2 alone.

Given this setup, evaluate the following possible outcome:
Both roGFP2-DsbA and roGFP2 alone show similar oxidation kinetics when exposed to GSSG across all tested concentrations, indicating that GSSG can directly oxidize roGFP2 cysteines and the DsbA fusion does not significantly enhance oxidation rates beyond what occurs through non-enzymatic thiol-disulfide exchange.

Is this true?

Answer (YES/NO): YES